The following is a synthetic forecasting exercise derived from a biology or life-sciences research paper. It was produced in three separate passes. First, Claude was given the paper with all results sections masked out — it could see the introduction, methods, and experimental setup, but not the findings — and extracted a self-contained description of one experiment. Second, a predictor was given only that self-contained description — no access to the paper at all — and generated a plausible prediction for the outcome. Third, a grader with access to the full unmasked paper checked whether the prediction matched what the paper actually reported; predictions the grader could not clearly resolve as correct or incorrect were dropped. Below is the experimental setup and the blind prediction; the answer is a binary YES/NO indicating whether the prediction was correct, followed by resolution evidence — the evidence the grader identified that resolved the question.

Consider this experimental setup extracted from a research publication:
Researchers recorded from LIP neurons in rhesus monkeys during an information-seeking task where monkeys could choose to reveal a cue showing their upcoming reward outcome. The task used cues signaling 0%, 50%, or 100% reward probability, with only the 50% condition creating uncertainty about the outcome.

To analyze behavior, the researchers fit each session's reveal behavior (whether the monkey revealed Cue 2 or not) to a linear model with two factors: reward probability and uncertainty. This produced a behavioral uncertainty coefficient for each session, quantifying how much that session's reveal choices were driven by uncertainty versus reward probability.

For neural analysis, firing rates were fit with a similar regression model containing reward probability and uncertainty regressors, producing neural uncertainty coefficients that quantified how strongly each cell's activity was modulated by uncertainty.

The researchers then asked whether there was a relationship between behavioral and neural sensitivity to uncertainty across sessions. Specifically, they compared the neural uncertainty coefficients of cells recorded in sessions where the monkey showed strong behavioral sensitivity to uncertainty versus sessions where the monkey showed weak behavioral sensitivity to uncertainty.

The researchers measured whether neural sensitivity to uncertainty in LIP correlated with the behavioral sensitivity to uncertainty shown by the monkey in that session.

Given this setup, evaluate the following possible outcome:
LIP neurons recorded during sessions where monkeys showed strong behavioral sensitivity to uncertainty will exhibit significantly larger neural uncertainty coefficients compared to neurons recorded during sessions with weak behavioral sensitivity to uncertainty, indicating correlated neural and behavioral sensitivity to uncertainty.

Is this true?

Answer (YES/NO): YES